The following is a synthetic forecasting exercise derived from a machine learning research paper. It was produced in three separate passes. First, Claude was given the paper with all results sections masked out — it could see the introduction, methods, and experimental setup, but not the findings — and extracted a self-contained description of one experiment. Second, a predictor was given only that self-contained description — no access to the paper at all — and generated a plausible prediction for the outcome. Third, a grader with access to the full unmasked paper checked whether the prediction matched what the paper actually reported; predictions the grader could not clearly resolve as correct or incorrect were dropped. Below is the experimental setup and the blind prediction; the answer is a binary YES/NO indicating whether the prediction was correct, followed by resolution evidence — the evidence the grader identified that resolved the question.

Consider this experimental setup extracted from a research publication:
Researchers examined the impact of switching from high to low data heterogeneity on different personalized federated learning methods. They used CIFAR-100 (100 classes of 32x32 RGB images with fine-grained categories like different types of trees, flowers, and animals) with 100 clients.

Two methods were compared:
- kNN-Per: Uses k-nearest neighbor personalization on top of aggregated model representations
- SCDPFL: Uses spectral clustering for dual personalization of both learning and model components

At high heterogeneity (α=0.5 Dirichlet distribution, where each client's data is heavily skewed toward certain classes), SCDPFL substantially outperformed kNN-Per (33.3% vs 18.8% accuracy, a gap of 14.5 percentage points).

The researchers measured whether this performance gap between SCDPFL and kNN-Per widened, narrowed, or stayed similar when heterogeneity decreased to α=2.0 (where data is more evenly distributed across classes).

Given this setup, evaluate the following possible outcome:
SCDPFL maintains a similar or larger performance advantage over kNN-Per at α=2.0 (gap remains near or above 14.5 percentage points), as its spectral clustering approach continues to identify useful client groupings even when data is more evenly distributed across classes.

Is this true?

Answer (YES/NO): NO